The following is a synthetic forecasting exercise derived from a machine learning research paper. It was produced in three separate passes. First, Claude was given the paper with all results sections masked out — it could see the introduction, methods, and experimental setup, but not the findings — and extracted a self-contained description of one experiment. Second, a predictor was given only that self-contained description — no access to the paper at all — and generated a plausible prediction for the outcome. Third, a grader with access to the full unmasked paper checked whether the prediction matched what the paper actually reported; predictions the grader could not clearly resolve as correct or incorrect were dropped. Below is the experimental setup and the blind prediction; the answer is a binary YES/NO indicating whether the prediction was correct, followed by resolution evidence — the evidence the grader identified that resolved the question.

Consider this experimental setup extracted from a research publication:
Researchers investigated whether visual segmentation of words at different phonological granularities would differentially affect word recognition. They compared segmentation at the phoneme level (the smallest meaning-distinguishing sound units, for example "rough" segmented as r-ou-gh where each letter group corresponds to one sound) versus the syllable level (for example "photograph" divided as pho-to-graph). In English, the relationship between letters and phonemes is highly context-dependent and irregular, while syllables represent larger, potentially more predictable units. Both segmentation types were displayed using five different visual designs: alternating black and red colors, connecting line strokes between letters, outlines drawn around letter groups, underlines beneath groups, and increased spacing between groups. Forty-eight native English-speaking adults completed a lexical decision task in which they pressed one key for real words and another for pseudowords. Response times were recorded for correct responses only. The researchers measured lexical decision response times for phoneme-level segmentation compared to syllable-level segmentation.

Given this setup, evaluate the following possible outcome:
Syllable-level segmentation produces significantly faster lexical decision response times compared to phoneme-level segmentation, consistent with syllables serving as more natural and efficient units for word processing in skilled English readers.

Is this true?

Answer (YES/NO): NO